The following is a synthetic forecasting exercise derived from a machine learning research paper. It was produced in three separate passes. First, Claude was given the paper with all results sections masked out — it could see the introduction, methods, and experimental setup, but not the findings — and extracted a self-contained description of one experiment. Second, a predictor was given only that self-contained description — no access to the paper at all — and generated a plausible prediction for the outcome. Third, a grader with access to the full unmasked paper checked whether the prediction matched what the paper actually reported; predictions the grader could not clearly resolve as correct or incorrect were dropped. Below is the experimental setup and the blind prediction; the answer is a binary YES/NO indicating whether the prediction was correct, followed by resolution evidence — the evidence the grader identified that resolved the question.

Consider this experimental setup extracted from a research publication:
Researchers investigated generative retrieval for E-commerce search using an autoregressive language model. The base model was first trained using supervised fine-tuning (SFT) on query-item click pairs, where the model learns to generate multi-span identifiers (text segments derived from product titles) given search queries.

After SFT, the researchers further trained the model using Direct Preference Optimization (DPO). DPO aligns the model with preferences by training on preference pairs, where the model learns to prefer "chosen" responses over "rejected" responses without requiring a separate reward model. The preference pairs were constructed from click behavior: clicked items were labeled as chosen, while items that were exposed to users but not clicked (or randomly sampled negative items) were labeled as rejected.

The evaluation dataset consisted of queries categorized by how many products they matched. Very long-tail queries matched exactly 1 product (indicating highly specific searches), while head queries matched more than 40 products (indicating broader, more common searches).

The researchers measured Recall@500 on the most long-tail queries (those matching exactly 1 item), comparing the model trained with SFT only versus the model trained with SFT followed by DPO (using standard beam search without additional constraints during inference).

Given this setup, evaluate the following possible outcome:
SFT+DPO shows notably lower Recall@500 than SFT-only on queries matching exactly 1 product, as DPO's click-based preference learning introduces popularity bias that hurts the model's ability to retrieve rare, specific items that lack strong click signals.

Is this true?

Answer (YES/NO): YES